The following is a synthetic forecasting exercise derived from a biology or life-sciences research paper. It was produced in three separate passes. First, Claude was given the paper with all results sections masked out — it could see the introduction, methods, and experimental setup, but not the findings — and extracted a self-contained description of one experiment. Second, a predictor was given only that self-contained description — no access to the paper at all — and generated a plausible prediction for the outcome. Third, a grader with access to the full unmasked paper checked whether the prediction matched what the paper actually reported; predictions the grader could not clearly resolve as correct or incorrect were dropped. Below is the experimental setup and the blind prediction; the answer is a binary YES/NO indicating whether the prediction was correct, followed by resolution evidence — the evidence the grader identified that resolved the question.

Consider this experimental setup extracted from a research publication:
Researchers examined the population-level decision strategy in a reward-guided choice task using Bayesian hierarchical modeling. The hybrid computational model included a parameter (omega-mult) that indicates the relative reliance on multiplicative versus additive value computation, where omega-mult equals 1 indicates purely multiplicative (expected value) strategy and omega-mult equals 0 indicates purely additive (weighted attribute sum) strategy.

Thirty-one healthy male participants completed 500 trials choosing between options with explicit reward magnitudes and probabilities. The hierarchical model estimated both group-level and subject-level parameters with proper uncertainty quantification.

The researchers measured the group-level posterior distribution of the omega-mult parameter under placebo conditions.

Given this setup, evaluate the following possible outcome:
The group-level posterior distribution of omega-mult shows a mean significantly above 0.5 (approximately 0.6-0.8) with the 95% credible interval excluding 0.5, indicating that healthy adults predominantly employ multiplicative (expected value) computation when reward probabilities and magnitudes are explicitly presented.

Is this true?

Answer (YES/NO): NO